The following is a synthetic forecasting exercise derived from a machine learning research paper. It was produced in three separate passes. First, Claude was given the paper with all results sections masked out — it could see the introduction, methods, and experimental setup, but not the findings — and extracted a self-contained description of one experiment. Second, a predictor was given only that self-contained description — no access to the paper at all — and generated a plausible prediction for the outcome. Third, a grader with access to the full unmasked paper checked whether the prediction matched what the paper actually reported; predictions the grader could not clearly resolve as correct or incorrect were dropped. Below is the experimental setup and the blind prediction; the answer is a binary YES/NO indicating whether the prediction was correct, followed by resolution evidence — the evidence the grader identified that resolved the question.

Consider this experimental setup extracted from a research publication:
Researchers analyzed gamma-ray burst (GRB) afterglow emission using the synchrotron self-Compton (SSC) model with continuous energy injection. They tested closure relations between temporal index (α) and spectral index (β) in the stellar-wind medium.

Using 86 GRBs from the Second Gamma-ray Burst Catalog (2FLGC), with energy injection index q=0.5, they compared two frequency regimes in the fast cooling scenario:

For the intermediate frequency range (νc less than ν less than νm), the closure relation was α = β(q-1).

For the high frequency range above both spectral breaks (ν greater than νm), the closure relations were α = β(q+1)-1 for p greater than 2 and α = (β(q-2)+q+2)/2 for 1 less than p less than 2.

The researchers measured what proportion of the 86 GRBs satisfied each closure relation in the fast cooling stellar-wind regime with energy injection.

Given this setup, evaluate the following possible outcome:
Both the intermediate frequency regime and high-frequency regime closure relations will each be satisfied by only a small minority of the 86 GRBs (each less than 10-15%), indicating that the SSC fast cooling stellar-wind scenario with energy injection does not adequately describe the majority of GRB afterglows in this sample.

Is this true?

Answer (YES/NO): NO